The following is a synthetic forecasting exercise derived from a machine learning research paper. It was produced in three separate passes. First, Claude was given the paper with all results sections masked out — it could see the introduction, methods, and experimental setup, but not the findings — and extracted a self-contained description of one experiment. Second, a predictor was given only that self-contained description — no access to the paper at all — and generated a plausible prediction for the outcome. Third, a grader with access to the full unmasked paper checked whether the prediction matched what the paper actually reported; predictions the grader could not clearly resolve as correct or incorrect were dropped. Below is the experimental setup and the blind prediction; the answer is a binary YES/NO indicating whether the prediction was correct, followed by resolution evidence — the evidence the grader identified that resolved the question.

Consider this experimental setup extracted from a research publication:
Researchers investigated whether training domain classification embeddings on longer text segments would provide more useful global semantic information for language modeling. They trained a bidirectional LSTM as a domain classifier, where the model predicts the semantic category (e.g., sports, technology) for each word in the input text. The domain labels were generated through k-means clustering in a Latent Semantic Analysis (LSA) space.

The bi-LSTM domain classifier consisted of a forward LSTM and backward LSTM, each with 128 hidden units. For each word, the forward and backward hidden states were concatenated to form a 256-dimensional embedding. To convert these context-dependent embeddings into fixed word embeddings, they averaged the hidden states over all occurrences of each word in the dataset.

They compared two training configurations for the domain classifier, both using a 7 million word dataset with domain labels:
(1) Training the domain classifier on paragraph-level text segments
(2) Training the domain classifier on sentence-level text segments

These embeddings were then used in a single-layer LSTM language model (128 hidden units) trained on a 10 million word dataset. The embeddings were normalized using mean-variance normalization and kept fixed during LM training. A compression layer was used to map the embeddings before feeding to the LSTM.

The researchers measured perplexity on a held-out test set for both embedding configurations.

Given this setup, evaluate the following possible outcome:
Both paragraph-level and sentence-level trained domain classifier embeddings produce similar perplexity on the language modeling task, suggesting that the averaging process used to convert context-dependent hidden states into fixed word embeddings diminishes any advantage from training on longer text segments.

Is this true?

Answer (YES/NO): NO